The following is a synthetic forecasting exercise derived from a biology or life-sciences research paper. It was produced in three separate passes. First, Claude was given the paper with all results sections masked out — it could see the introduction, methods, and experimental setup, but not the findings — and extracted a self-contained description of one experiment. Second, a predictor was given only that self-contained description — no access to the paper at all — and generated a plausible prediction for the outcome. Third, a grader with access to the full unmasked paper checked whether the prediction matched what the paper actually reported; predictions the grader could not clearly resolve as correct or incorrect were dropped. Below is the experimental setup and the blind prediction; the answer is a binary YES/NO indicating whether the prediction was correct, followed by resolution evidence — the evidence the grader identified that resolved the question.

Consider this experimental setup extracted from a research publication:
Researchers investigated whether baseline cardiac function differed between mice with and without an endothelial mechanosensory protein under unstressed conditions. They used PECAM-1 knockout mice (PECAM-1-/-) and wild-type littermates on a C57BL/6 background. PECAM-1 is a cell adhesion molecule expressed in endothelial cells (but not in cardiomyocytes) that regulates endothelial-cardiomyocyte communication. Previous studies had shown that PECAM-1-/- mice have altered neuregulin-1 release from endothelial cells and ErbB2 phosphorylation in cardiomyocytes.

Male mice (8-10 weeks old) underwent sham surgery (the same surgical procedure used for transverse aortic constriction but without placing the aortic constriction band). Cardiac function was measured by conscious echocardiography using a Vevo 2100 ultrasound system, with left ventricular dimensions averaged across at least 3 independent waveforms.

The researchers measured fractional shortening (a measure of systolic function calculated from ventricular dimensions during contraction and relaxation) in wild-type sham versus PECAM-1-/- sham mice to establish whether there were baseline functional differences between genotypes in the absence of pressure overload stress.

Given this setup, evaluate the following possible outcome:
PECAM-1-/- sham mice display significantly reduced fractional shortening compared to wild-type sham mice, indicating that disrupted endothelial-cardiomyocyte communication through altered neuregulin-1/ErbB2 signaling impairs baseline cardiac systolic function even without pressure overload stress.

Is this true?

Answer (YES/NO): YES